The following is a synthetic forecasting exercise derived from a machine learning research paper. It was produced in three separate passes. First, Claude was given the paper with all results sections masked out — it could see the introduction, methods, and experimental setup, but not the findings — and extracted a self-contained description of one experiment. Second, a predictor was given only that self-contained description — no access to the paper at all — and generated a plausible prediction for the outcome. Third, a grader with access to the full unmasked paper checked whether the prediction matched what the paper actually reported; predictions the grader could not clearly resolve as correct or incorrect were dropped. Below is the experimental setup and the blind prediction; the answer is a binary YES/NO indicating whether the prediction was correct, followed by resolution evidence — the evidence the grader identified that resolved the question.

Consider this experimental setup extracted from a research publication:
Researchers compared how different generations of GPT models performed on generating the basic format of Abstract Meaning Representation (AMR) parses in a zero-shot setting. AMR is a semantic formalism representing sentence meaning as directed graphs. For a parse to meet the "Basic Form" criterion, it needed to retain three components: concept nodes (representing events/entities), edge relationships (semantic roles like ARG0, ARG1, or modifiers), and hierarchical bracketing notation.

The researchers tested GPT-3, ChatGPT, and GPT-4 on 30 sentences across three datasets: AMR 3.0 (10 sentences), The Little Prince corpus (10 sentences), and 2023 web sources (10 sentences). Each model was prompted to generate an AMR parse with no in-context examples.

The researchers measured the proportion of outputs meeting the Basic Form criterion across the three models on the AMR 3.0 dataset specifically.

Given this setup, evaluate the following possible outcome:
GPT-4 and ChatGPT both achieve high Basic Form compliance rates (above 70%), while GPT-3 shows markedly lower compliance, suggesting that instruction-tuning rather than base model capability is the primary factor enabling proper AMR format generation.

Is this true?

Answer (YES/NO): NO